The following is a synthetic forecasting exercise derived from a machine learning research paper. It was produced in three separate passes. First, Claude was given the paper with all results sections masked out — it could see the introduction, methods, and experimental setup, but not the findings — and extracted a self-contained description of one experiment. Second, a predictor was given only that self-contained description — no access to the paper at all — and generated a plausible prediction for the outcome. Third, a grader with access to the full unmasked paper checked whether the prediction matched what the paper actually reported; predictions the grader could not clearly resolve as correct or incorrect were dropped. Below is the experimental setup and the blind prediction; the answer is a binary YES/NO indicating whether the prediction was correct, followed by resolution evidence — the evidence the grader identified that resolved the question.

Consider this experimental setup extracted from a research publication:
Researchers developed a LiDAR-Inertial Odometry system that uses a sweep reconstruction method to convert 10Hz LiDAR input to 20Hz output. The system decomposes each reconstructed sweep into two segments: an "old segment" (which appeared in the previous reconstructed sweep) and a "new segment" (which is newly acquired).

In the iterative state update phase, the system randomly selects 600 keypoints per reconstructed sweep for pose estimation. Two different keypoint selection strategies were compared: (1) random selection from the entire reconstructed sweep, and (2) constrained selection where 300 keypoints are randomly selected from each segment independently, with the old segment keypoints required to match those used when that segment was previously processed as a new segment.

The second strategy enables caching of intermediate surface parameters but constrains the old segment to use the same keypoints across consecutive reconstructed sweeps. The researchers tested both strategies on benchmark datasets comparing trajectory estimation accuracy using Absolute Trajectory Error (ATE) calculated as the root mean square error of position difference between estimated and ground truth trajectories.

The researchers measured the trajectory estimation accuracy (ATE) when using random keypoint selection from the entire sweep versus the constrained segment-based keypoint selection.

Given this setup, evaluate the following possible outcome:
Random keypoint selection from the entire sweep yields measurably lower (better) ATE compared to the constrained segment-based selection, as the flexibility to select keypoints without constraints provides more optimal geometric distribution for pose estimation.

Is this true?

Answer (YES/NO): NO